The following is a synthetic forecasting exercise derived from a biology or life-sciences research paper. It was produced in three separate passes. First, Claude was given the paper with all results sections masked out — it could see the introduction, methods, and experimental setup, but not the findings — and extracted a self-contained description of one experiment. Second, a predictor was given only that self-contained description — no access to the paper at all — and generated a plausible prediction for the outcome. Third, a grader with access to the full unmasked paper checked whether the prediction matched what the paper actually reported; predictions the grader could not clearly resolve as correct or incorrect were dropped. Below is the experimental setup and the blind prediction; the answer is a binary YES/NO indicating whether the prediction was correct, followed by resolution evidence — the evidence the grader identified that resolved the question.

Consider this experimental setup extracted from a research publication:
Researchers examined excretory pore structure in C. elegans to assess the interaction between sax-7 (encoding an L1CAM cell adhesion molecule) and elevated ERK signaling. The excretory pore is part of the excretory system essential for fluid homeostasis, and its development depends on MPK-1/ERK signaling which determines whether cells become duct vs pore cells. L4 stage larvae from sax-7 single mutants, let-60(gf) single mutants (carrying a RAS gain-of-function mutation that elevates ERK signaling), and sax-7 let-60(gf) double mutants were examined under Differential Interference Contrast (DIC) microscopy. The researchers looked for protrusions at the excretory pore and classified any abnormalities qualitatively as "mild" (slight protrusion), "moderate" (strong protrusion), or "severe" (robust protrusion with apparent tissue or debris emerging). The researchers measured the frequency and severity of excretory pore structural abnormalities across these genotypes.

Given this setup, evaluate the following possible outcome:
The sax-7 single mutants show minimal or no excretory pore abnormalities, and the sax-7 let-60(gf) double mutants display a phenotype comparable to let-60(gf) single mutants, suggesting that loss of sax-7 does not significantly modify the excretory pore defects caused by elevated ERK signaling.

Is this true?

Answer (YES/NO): NO